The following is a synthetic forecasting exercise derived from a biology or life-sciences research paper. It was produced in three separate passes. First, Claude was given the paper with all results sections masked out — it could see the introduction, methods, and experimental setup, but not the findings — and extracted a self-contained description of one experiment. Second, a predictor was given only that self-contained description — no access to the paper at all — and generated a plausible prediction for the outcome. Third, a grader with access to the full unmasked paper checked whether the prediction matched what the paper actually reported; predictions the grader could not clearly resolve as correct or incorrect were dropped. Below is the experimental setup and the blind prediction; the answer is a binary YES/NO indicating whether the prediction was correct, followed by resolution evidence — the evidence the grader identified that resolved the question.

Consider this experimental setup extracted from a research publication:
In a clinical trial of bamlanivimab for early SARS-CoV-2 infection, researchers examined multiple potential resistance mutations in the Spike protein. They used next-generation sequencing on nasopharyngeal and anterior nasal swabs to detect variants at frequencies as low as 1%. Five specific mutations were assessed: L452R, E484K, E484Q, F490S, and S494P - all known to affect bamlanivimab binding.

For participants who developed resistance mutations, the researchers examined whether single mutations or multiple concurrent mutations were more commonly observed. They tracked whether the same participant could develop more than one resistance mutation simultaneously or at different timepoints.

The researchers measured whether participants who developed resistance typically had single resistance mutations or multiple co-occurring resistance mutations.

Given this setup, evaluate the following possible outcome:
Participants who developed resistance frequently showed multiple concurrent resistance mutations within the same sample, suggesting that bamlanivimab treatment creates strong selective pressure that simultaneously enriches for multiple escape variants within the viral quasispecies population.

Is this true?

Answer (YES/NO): NO